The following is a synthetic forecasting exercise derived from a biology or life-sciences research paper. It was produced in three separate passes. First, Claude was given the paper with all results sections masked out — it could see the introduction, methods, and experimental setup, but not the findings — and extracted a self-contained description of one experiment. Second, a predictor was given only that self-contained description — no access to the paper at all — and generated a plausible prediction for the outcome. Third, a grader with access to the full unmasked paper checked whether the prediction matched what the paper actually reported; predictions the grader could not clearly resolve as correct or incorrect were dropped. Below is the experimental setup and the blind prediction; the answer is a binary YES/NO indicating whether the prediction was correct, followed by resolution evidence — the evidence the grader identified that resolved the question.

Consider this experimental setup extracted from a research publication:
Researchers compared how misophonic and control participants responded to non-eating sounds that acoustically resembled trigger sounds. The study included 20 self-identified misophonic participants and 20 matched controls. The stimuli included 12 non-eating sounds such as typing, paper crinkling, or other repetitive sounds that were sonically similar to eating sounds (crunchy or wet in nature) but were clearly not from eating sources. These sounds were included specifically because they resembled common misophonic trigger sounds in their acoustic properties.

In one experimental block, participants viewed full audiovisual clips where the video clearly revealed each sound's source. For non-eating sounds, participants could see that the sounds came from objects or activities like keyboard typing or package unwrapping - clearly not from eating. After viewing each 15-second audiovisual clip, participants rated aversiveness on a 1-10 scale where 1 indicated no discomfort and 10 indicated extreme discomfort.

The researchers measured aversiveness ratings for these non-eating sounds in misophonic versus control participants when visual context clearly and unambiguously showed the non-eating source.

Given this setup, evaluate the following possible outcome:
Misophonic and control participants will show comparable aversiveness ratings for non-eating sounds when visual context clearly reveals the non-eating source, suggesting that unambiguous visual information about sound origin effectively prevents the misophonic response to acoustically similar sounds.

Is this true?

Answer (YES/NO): NO